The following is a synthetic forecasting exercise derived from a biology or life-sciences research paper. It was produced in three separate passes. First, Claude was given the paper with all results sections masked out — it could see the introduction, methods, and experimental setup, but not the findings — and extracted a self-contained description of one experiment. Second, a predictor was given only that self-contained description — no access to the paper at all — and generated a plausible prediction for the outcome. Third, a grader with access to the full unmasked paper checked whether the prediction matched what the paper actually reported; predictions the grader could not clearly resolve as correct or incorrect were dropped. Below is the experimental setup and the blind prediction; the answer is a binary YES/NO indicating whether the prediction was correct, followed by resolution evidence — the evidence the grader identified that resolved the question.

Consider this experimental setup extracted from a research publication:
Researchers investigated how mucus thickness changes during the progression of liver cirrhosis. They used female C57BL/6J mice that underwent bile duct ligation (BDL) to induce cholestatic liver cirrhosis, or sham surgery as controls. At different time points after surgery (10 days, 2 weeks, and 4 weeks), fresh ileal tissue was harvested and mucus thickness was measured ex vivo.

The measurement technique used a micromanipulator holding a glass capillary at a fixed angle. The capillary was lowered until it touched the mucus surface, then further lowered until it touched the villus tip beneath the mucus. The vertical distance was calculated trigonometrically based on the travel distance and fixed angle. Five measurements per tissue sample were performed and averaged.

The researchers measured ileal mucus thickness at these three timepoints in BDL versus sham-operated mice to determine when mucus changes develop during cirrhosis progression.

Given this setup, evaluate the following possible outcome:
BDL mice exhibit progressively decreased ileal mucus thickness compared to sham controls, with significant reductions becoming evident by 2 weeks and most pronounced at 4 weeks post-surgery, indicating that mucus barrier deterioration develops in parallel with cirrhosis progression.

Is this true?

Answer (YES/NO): NO